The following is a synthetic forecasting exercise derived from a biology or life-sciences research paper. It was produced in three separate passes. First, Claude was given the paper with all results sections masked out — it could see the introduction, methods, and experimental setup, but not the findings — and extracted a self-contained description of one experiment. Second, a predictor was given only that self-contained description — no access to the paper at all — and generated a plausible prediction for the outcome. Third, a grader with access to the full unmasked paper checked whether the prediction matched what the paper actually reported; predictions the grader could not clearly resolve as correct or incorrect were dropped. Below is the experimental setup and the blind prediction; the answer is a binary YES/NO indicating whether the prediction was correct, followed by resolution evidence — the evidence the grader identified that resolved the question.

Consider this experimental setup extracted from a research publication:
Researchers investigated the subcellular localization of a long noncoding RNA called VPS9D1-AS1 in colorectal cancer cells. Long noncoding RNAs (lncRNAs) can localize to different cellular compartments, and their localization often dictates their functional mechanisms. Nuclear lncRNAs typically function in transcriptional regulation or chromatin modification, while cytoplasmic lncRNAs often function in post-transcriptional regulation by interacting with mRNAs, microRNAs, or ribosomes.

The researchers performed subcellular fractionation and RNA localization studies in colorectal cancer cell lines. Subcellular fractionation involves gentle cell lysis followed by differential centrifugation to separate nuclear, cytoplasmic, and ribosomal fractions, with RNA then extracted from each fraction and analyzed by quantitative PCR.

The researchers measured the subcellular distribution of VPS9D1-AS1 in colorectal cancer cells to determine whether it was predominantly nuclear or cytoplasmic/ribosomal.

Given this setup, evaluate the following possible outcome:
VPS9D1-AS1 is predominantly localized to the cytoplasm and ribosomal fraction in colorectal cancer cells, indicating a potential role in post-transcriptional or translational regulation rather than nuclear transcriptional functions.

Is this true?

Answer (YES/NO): YES